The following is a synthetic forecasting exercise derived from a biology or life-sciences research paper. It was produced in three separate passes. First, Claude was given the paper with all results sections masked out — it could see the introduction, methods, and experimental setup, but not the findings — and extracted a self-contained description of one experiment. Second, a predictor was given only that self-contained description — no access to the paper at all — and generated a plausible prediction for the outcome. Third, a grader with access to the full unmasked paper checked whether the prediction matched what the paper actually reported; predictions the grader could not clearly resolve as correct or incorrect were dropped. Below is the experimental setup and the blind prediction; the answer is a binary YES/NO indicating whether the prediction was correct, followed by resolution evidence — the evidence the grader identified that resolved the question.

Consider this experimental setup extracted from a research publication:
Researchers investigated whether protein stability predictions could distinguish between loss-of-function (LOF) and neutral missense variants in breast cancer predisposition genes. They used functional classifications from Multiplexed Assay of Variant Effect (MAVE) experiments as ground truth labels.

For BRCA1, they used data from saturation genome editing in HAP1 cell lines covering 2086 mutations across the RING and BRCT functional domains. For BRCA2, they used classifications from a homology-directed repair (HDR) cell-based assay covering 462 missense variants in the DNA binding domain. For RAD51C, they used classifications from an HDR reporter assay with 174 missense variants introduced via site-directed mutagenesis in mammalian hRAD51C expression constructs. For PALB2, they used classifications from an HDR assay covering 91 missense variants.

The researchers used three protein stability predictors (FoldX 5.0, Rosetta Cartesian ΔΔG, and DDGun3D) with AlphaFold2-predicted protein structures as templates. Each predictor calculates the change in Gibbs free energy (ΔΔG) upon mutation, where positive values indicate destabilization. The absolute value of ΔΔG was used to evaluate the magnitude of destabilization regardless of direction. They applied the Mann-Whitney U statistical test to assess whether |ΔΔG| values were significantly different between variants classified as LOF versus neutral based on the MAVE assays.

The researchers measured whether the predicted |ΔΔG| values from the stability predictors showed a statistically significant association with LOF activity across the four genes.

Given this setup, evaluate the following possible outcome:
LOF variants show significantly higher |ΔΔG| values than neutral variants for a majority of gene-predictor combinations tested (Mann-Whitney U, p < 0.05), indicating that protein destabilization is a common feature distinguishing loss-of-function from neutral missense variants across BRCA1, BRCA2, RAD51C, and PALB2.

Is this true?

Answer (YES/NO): YES